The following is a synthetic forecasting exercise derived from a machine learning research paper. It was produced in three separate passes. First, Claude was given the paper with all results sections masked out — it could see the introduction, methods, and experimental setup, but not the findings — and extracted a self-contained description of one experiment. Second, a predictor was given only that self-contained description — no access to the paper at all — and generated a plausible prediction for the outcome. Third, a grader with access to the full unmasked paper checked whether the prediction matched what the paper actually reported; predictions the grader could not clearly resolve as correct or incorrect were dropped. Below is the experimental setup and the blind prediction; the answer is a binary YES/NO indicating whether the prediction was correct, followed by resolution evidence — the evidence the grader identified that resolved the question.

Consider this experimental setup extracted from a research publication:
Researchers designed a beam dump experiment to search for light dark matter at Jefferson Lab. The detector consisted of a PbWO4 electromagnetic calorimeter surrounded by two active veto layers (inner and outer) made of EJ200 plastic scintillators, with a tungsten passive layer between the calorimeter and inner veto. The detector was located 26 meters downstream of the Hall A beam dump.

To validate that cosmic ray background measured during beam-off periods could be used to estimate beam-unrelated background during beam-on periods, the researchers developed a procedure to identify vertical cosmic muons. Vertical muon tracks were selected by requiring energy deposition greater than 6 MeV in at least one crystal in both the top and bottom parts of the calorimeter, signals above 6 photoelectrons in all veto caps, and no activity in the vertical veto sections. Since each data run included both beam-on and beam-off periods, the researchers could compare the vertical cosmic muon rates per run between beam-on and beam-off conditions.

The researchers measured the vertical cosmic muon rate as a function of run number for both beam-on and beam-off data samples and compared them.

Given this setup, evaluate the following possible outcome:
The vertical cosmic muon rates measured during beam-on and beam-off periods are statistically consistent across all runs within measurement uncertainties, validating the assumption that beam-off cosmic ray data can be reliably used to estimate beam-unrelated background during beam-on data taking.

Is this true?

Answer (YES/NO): YES